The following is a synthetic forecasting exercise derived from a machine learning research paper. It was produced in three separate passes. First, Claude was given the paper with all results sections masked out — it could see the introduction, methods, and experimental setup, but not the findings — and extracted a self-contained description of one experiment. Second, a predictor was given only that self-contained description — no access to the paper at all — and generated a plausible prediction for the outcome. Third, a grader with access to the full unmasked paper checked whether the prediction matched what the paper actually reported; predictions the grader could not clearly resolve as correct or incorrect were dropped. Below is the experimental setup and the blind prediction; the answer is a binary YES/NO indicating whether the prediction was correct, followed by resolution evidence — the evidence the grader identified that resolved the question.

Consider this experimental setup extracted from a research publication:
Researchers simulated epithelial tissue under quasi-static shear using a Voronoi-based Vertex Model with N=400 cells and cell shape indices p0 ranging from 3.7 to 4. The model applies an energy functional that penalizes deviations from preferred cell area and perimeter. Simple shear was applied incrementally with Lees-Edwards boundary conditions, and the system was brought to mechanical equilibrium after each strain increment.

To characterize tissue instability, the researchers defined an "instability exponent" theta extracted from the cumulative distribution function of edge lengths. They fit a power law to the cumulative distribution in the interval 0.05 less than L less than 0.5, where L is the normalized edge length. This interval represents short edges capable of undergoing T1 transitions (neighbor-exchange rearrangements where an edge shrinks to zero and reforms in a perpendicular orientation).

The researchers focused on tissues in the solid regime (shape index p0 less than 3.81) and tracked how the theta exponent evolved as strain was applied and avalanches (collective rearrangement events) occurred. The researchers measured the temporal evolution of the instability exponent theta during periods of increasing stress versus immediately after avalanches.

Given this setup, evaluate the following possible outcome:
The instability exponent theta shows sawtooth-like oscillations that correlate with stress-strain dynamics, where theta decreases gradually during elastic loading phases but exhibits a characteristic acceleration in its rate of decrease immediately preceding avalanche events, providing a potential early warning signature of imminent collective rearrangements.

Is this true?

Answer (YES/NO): NO